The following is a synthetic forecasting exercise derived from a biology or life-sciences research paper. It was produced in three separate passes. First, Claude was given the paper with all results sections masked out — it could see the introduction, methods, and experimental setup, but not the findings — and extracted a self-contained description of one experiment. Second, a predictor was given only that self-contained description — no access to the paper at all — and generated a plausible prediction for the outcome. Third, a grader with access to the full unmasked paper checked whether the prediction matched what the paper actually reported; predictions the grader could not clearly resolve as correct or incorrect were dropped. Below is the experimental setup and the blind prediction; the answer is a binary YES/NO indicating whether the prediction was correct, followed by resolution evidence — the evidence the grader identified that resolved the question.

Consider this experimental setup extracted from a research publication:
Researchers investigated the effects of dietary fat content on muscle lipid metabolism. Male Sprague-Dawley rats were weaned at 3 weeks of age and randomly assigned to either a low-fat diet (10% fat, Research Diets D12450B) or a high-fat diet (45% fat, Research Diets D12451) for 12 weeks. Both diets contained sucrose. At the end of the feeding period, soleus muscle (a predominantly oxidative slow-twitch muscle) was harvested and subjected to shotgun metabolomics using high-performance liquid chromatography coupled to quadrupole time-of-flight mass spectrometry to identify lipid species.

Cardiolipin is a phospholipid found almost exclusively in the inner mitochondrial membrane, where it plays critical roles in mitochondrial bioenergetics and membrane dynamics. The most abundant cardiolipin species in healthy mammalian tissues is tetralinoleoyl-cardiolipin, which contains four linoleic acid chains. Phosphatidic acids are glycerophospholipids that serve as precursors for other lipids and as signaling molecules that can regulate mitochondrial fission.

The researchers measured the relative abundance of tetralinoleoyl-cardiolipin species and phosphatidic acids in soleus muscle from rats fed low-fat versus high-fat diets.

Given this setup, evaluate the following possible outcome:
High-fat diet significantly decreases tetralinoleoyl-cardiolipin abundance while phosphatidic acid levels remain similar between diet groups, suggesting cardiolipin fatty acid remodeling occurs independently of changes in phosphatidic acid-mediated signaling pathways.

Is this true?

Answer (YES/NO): NO